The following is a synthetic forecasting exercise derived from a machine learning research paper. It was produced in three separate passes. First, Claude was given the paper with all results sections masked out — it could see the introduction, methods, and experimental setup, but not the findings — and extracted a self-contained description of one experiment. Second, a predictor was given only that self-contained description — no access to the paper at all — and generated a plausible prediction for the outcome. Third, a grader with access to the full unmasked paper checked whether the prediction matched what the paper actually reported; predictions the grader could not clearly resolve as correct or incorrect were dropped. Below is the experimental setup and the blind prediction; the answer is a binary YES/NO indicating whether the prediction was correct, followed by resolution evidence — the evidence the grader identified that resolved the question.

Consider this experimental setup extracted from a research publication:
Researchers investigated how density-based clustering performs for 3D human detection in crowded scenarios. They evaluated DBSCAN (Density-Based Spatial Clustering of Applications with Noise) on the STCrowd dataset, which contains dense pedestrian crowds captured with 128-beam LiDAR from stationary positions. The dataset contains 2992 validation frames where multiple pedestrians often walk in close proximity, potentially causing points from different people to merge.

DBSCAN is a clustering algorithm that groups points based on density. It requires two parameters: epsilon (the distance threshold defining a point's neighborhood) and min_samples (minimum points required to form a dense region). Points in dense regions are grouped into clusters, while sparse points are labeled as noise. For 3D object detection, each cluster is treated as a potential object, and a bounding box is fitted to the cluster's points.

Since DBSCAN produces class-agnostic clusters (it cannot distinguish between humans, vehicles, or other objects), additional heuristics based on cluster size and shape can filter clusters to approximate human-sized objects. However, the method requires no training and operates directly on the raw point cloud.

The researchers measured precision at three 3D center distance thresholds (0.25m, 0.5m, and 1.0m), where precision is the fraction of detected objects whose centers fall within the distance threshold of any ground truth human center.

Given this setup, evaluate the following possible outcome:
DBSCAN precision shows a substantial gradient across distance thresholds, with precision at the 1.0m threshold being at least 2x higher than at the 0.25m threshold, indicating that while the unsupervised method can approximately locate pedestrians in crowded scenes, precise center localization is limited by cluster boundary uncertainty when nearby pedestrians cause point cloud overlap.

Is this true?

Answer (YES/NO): YES